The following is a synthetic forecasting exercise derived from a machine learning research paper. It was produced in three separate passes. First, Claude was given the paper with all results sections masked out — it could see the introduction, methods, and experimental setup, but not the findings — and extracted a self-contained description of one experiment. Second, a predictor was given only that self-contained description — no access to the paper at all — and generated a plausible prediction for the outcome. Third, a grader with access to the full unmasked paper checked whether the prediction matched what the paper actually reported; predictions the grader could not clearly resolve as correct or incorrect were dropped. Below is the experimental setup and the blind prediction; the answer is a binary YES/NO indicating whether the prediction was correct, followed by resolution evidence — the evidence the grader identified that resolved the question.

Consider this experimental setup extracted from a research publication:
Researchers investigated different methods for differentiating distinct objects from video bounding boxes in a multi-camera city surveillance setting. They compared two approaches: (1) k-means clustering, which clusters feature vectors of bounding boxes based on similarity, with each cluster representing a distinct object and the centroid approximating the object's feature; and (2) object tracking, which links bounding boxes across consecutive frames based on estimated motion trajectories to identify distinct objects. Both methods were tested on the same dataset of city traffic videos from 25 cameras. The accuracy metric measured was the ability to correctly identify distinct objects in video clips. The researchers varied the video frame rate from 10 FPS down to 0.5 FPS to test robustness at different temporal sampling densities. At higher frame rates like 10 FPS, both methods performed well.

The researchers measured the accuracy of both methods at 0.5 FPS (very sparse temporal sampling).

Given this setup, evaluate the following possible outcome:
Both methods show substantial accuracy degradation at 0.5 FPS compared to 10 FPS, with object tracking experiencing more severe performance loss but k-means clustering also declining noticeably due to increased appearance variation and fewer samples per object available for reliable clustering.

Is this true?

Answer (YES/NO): NO